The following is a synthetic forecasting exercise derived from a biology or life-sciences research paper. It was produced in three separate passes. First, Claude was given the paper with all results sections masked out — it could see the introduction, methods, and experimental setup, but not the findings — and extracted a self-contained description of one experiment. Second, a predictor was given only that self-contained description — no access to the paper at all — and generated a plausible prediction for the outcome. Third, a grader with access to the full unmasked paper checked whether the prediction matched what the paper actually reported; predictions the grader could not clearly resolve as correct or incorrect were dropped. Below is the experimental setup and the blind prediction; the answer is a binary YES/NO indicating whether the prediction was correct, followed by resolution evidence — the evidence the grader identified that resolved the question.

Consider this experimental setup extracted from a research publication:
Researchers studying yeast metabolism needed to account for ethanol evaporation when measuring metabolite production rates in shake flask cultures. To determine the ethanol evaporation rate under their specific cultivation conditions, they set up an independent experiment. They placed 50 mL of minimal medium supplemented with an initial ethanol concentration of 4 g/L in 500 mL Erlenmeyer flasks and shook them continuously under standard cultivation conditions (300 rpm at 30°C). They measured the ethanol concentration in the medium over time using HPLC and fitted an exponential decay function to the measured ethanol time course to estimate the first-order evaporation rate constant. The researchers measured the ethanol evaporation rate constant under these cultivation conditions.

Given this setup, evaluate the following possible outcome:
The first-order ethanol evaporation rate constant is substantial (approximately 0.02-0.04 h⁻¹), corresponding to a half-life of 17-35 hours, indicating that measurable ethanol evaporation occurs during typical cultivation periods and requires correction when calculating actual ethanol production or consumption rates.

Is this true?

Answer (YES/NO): YES